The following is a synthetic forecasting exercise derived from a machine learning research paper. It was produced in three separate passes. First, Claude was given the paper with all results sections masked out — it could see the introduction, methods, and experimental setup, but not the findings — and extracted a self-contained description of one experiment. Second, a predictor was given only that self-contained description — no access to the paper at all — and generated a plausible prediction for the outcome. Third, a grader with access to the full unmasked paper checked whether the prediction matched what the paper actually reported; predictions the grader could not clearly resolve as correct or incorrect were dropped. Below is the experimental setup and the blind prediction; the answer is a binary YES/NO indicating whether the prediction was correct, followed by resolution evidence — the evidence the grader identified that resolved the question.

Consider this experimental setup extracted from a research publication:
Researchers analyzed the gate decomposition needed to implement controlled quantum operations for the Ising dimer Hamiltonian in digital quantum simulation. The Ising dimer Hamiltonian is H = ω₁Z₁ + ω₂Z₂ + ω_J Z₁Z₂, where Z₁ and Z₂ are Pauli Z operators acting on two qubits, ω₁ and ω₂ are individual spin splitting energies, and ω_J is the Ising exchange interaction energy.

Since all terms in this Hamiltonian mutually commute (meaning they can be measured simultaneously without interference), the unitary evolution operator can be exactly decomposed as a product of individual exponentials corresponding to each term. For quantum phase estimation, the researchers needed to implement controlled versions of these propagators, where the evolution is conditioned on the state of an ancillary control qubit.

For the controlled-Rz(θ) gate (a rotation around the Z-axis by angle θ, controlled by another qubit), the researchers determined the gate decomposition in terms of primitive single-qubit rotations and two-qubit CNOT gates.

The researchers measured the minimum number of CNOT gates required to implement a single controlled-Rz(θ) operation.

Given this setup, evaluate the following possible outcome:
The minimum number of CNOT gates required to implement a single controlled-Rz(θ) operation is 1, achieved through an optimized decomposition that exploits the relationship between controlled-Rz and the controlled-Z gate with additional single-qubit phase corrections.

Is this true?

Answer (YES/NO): NO